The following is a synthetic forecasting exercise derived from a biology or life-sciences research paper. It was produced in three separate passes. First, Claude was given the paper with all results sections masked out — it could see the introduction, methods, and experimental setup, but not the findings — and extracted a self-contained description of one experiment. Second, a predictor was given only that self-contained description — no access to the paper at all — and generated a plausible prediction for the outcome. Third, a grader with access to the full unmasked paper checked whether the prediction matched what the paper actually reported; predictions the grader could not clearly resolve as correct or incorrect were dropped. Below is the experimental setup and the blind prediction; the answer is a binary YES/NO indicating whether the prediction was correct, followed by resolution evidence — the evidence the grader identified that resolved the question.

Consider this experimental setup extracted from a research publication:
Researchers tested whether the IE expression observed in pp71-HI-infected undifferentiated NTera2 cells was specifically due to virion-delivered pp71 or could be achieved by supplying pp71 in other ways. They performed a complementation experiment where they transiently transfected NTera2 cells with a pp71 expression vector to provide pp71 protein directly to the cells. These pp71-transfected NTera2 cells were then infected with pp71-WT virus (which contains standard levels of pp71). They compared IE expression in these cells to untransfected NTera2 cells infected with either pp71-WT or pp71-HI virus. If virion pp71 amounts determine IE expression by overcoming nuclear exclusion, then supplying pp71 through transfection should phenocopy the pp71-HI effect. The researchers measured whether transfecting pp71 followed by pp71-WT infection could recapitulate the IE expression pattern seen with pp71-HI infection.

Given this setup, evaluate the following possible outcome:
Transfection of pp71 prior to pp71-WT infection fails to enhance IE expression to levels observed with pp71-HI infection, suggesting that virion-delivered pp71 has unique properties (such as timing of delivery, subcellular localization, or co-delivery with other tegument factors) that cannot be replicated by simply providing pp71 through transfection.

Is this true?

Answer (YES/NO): NO